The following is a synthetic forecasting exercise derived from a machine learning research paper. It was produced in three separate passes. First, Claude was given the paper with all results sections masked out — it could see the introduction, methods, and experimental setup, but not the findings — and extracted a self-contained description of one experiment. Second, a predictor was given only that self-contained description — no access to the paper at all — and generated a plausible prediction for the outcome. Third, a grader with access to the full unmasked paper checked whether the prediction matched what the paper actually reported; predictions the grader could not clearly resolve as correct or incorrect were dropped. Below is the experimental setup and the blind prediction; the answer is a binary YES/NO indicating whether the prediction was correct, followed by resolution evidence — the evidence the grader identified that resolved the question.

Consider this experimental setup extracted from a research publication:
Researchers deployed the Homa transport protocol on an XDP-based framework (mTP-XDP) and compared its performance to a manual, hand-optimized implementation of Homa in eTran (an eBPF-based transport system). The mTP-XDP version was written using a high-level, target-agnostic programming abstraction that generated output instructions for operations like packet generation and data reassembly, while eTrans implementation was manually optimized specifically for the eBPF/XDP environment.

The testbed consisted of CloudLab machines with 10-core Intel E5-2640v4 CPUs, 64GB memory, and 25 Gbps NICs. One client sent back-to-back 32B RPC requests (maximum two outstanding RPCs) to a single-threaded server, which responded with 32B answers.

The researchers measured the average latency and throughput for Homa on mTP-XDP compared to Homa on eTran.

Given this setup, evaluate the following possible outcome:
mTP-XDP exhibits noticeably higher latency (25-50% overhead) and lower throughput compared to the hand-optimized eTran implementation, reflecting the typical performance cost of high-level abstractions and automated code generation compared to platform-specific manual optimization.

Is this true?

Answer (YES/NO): NO